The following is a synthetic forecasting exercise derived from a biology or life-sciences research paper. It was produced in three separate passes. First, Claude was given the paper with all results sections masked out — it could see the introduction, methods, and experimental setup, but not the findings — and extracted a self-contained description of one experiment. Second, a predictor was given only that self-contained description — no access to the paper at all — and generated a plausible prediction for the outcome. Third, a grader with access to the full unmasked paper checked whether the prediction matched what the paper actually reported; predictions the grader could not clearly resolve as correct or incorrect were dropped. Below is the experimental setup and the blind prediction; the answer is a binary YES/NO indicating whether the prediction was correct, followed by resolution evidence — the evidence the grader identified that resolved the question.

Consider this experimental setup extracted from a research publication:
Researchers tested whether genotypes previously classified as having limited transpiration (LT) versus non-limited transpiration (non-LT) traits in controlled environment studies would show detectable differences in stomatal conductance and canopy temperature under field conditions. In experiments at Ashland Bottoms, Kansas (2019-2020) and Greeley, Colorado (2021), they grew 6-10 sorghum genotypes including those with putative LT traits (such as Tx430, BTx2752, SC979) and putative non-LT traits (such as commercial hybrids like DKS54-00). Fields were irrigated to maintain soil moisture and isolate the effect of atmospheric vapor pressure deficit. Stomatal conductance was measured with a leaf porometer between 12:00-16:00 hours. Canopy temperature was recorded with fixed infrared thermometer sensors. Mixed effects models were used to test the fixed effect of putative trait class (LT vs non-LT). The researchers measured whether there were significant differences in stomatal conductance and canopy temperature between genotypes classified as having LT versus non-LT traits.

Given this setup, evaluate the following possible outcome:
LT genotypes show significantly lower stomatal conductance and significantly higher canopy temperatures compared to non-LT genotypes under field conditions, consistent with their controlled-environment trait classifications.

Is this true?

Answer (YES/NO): NO